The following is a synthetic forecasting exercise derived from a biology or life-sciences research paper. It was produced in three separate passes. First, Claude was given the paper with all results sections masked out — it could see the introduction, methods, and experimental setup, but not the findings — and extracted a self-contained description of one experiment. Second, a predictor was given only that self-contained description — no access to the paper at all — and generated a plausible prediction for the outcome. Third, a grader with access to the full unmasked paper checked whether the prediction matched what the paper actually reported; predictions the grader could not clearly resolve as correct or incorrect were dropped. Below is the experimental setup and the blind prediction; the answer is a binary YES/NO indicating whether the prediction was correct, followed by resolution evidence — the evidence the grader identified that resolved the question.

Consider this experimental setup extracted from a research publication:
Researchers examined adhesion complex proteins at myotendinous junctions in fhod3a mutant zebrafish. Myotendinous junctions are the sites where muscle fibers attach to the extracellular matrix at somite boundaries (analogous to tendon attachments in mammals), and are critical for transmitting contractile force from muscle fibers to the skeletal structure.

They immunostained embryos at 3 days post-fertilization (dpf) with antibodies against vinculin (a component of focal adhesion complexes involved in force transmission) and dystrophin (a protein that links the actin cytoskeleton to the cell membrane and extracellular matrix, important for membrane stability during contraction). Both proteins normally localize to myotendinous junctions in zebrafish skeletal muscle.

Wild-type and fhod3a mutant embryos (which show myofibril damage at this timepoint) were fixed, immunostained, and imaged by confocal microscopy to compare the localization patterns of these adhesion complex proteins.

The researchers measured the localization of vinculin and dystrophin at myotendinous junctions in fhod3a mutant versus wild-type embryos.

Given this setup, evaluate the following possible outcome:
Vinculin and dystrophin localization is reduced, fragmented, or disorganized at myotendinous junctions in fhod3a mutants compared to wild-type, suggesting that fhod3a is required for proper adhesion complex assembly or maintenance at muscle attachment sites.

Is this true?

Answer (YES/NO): NO